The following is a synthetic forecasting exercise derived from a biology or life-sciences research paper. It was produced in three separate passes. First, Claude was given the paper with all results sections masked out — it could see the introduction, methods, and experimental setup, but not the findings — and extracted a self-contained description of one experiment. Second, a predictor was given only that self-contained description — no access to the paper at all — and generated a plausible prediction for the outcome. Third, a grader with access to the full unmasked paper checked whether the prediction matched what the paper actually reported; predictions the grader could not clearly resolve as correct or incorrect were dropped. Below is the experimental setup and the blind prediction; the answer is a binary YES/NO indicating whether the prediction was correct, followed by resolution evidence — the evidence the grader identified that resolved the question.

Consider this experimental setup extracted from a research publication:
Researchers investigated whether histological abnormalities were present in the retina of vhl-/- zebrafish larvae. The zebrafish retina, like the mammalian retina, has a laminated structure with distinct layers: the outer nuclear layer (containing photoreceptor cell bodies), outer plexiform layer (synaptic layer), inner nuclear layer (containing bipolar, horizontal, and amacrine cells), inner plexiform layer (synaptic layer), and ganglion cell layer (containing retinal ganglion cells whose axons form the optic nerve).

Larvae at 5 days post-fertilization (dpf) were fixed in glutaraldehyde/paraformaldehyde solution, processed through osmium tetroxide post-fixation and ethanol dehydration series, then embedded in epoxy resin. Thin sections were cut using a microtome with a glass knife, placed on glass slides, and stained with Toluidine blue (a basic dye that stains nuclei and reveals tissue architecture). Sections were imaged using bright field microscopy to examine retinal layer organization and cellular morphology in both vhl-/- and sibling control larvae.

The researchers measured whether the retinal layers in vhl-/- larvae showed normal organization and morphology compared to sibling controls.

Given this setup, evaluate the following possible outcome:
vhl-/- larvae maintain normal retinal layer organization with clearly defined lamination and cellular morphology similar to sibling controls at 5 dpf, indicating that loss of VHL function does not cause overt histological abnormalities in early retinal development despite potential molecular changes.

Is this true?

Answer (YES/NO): NO